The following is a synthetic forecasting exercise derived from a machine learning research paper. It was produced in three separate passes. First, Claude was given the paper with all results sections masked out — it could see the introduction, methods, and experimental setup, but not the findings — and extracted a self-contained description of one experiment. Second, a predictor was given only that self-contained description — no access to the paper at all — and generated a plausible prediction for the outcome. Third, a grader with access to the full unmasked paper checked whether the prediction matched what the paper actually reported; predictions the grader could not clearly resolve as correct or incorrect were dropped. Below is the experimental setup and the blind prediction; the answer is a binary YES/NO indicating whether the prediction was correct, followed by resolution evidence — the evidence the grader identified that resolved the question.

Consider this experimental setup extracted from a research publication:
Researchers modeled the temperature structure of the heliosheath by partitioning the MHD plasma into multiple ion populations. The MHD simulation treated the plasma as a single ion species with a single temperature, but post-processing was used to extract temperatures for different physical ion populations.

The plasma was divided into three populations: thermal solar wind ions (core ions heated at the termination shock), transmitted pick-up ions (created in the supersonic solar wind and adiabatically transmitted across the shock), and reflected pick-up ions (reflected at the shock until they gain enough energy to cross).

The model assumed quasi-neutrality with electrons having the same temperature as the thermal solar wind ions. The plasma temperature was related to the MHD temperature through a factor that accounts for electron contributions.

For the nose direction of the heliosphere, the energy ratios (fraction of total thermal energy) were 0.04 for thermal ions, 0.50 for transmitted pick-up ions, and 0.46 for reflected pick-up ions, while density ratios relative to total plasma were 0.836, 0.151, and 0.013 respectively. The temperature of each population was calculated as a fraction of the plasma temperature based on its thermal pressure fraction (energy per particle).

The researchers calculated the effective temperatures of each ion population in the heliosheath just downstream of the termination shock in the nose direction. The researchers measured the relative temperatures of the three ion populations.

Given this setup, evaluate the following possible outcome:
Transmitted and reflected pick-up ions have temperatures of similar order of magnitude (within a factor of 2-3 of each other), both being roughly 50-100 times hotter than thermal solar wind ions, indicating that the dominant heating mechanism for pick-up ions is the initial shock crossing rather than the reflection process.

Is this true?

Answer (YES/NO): NO